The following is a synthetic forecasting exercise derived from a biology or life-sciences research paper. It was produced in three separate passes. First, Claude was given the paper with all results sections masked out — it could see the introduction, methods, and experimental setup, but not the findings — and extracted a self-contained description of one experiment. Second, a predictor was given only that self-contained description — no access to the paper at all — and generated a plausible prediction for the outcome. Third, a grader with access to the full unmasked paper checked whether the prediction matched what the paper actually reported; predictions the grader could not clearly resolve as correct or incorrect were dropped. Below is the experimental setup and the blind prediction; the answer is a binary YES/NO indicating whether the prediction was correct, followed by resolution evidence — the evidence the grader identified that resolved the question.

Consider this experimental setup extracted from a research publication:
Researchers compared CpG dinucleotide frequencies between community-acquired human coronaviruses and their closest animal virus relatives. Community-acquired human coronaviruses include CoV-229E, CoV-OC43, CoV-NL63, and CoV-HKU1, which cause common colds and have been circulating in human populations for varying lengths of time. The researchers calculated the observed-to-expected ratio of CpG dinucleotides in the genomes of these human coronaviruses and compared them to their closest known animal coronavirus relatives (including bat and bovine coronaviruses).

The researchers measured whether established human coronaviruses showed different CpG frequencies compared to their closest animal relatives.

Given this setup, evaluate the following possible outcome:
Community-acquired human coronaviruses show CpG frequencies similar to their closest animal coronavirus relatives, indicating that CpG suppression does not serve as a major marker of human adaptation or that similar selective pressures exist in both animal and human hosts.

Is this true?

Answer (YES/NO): NO